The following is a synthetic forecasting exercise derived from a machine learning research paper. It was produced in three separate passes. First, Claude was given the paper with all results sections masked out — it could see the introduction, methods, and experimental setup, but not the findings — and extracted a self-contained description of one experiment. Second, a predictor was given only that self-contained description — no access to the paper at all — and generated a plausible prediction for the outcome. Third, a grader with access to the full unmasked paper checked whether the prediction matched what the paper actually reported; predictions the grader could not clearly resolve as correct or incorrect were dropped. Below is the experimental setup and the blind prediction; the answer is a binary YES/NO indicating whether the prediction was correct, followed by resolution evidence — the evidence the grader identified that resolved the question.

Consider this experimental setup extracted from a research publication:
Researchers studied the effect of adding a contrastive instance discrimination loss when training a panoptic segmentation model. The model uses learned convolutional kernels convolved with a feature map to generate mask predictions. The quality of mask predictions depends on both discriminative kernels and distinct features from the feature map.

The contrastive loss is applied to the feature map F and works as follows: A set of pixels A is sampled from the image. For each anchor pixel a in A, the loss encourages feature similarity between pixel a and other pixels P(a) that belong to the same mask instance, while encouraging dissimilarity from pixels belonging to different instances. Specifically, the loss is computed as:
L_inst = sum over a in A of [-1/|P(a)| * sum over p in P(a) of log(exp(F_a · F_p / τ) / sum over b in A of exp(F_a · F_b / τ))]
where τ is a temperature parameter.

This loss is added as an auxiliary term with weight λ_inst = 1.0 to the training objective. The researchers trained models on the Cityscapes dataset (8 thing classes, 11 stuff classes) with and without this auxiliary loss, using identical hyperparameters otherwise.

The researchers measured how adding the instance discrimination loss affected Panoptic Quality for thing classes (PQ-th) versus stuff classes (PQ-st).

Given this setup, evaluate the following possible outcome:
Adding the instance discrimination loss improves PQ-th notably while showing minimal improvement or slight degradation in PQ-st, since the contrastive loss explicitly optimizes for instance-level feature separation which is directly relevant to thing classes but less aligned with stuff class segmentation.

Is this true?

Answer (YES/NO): YES